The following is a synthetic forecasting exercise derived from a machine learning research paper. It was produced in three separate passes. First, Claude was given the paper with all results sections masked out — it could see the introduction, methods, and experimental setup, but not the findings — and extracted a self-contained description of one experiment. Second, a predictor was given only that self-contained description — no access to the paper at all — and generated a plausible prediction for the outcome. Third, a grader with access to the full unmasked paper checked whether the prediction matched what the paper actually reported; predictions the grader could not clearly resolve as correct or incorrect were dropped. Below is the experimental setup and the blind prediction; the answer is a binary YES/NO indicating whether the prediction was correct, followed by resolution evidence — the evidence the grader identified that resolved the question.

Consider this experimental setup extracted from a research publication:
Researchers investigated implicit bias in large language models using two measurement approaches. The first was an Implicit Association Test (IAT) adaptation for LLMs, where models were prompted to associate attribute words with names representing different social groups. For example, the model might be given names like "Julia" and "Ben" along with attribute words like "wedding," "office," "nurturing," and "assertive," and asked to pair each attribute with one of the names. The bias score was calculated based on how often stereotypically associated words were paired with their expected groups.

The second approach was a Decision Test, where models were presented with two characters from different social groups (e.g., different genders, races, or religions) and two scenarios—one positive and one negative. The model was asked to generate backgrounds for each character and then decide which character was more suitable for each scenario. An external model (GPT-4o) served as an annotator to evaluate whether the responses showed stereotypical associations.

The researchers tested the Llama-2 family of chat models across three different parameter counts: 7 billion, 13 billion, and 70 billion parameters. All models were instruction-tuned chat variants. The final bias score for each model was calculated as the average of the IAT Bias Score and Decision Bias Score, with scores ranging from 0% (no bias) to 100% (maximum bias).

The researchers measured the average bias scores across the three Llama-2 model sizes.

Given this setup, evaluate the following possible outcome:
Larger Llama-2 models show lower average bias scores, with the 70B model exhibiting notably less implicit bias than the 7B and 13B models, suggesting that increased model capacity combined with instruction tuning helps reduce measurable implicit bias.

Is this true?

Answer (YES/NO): NO